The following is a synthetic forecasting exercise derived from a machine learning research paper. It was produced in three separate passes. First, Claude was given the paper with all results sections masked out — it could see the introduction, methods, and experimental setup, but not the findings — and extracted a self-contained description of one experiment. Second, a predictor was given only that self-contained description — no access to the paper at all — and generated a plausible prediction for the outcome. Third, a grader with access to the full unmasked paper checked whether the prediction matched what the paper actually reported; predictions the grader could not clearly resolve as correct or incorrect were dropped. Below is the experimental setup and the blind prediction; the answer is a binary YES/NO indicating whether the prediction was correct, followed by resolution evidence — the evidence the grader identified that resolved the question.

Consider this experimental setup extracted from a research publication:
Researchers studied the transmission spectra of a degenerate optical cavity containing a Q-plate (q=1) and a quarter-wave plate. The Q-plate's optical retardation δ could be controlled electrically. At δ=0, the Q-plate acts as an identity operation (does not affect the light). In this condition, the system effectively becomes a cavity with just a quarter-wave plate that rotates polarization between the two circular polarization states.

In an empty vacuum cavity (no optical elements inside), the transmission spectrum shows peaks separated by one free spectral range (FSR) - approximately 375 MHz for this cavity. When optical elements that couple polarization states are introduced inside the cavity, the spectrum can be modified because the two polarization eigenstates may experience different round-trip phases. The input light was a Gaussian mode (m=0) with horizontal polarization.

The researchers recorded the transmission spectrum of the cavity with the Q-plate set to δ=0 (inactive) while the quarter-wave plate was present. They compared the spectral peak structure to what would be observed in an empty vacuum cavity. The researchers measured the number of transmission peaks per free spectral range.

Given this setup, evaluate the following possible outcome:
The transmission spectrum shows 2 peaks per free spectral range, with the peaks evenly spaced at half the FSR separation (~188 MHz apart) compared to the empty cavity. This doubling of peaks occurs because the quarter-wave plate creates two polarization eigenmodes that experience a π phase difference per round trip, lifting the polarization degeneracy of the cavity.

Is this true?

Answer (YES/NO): YES